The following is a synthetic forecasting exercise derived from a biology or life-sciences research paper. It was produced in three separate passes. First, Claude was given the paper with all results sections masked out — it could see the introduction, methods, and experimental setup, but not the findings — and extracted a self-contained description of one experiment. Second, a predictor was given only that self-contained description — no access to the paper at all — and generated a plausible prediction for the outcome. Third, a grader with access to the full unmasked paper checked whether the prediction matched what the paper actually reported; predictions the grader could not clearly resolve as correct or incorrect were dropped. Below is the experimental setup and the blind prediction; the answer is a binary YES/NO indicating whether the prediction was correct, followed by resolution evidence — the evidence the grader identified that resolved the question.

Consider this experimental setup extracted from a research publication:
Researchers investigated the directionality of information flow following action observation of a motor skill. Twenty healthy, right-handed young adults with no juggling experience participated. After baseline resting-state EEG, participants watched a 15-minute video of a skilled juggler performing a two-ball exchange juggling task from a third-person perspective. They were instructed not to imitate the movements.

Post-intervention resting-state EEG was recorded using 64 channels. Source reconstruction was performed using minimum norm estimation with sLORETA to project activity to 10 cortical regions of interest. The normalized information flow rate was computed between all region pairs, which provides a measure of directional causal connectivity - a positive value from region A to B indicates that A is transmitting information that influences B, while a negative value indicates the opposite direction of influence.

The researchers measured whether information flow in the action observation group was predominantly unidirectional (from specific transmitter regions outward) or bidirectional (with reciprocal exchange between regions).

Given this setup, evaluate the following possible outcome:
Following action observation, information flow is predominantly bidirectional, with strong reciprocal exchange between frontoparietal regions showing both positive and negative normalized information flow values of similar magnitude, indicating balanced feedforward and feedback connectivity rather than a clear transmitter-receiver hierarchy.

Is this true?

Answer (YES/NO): NO